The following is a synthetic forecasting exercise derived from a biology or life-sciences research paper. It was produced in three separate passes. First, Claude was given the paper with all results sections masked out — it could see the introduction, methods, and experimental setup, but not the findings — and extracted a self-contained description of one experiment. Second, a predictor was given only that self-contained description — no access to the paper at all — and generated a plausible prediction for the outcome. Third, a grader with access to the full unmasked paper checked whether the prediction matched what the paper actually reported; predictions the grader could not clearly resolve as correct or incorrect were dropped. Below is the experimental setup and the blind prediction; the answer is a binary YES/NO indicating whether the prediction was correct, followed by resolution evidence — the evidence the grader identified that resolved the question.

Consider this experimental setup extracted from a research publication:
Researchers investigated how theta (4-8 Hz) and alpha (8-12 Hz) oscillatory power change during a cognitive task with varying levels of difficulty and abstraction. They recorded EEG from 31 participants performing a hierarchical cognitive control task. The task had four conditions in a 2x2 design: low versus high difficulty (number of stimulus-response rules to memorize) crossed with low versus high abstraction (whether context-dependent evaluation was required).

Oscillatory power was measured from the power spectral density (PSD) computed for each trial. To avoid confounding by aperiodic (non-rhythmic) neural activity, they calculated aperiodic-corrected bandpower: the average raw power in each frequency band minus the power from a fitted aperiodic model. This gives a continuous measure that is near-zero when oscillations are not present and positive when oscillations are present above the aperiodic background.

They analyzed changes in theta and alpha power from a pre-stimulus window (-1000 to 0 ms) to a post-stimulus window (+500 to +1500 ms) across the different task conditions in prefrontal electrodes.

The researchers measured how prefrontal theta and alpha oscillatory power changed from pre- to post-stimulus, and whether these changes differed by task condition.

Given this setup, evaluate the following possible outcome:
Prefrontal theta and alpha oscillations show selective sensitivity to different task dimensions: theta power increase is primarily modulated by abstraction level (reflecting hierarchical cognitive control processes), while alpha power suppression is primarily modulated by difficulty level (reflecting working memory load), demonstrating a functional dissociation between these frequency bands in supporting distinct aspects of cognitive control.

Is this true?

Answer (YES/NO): NO